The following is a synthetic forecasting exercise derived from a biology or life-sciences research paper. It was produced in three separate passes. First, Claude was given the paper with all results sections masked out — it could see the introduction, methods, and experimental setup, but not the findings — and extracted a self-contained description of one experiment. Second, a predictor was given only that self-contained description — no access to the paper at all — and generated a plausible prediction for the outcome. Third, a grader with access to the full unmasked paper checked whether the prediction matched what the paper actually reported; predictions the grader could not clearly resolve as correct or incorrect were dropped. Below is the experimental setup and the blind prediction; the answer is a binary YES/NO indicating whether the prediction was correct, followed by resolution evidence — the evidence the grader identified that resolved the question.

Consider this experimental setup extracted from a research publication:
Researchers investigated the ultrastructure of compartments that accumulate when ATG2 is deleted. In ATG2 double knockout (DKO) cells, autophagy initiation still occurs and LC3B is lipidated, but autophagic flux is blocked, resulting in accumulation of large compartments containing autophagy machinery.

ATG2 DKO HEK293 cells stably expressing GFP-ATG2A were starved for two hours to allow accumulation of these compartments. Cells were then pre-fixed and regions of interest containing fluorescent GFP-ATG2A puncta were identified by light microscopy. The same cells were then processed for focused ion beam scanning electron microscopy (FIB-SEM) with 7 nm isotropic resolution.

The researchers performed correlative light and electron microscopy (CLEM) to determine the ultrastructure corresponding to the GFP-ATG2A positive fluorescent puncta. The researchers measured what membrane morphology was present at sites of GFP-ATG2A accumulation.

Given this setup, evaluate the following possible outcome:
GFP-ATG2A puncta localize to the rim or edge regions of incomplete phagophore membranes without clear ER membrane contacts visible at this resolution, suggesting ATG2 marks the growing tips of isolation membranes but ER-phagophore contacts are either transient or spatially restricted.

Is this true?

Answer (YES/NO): NO